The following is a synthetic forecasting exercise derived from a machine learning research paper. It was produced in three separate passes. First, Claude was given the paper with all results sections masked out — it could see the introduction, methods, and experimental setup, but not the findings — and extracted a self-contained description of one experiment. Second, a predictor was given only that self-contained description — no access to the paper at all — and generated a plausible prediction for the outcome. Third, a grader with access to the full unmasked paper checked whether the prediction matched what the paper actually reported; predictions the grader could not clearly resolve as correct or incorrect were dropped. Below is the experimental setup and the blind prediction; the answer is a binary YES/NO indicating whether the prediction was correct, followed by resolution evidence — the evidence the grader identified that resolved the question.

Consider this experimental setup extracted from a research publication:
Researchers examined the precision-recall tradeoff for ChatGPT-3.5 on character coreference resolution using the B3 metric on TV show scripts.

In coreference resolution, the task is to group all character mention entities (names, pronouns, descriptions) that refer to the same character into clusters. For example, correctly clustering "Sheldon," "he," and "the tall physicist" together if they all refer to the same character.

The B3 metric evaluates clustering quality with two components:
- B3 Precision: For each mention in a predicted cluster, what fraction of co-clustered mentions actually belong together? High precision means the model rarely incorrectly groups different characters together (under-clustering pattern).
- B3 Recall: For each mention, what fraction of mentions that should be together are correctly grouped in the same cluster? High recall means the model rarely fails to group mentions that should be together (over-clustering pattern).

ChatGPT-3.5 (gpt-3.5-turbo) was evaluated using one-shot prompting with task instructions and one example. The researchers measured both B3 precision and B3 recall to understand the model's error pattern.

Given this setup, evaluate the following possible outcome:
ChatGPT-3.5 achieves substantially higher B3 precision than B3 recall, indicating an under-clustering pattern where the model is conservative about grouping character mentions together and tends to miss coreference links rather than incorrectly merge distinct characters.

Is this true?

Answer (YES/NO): NO